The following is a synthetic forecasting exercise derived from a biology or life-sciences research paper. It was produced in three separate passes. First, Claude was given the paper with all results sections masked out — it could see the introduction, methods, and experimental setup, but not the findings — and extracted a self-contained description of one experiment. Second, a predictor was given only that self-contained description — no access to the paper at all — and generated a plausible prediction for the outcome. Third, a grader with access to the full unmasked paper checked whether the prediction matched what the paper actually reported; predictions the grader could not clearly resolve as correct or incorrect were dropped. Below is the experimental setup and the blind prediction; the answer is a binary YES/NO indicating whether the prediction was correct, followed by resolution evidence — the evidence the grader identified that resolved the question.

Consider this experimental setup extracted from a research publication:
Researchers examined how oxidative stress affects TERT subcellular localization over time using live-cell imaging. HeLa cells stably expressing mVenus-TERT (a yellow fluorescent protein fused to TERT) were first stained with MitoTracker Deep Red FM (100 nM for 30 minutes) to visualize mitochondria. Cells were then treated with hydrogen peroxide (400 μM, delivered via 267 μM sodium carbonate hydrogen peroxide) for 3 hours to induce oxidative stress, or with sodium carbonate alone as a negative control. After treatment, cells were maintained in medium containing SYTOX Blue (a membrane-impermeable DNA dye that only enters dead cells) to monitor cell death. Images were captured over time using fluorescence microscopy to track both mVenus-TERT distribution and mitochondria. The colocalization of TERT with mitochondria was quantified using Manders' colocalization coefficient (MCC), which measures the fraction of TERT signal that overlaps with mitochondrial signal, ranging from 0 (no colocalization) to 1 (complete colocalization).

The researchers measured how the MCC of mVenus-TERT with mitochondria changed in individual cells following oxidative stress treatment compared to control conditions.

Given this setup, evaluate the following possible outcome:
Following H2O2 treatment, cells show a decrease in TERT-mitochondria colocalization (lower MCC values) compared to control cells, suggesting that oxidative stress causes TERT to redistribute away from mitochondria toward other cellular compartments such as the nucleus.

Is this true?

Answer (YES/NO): NO